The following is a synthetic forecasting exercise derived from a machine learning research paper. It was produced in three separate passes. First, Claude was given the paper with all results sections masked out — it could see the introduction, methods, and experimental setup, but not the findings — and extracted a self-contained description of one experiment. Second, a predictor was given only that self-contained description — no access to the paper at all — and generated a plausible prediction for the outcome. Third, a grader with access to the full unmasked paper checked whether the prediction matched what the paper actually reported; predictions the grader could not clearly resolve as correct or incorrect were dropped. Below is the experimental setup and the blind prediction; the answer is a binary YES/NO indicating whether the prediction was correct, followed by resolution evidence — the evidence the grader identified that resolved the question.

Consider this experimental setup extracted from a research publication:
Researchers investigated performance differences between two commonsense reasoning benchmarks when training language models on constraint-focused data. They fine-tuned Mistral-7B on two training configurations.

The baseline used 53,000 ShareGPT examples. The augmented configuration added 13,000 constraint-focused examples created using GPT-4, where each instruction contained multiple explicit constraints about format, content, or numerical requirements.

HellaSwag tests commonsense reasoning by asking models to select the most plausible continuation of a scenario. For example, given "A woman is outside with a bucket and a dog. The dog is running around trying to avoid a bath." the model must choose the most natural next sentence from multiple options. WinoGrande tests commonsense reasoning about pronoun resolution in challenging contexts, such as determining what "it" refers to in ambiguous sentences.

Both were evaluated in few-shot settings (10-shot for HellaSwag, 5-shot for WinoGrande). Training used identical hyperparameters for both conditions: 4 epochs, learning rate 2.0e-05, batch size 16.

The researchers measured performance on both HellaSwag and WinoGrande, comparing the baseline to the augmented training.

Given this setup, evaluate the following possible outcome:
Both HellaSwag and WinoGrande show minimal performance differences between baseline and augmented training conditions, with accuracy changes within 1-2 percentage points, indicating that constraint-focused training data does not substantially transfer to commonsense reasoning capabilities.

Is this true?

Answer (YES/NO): YES